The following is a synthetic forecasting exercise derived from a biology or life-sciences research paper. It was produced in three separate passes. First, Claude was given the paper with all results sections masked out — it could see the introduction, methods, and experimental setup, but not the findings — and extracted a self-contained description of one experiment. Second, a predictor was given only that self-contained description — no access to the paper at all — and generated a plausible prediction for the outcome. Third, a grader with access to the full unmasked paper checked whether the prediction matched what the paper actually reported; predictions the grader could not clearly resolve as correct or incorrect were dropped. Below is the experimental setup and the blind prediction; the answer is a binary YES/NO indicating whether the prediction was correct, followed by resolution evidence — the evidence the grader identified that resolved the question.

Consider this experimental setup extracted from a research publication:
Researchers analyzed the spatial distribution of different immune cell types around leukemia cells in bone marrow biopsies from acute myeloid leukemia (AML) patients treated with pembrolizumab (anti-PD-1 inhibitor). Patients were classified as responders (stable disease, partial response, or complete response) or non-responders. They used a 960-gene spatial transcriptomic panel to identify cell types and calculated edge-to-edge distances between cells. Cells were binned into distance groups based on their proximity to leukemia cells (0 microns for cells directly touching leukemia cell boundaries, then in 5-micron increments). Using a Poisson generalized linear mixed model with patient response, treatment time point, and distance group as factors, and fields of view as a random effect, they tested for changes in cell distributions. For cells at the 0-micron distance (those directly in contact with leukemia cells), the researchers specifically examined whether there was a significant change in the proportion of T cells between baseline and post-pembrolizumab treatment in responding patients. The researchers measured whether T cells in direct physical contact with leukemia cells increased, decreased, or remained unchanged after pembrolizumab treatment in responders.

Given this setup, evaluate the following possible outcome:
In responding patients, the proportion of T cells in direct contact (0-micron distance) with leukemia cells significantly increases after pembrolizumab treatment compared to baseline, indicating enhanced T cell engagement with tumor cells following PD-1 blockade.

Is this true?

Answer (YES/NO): NO